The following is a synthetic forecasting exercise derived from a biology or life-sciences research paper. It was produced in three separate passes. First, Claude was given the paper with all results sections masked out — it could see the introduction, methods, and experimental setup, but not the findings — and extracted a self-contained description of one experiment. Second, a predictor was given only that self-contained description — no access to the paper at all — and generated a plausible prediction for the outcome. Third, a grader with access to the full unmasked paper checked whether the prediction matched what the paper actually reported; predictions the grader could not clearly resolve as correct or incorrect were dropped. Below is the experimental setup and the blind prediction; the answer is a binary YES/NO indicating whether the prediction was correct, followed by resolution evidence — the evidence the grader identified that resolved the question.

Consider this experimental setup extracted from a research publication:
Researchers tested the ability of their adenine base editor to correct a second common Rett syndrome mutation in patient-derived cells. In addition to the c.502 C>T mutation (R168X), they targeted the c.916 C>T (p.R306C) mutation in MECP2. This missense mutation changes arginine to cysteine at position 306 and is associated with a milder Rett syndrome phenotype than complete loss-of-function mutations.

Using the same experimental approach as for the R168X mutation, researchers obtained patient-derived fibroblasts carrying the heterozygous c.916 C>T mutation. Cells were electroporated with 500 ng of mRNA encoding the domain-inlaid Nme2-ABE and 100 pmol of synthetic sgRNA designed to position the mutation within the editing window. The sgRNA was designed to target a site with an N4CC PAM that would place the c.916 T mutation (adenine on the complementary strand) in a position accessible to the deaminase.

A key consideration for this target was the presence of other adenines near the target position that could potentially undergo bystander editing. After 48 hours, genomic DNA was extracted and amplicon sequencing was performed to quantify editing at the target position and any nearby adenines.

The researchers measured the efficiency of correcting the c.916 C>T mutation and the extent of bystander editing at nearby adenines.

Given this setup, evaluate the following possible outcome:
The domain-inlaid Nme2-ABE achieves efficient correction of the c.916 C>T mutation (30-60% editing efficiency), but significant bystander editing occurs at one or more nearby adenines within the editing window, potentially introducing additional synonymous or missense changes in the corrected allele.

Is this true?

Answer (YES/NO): NO